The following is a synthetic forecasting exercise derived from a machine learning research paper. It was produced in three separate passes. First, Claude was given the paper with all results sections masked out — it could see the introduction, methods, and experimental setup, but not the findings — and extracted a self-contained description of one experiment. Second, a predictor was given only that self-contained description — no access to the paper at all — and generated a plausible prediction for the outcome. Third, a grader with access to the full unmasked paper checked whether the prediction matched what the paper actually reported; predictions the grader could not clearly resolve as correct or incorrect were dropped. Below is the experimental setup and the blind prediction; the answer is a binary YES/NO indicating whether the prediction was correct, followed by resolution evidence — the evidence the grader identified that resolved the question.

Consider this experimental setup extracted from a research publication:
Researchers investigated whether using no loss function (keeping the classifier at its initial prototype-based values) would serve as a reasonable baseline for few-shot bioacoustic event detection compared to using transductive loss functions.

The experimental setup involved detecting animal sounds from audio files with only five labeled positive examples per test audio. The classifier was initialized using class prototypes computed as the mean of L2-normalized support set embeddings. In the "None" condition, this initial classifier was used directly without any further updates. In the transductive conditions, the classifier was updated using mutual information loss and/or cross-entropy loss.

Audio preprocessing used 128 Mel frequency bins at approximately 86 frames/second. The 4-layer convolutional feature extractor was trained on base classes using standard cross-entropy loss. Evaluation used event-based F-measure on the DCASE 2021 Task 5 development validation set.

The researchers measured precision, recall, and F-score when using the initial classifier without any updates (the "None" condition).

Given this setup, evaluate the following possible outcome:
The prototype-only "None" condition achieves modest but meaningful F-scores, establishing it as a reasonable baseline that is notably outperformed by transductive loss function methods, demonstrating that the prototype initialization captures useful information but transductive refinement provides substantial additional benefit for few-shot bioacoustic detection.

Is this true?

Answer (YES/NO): NO